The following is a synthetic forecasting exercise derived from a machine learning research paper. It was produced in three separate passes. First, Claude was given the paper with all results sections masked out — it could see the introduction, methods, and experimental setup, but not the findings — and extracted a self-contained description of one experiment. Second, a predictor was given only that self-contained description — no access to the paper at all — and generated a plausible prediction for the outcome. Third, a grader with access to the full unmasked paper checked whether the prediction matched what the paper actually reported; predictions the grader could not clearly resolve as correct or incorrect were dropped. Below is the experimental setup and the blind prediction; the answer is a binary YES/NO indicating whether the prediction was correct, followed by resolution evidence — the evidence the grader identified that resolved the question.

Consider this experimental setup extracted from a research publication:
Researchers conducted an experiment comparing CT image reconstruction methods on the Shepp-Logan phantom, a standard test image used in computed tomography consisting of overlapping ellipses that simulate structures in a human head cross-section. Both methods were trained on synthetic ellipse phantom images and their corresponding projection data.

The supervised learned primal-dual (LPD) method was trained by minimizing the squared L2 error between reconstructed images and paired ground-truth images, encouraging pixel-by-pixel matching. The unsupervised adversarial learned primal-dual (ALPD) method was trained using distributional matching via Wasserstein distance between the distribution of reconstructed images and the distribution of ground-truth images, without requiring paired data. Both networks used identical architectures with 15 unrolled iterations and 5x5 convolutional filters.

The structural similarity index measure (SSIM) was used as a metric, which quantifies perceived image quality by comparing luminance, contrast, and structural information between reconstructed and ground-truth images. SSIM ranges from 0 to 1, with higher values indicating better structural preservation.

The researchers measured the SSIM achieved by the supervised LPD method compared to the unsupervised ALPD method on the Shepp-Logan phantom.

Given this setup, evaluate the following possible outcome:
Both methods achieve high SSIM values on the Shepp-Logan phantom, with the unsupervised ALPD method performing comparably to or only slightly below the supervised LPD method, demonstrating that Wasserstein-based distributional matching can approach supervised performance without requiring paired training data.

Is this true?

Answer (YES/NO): YES